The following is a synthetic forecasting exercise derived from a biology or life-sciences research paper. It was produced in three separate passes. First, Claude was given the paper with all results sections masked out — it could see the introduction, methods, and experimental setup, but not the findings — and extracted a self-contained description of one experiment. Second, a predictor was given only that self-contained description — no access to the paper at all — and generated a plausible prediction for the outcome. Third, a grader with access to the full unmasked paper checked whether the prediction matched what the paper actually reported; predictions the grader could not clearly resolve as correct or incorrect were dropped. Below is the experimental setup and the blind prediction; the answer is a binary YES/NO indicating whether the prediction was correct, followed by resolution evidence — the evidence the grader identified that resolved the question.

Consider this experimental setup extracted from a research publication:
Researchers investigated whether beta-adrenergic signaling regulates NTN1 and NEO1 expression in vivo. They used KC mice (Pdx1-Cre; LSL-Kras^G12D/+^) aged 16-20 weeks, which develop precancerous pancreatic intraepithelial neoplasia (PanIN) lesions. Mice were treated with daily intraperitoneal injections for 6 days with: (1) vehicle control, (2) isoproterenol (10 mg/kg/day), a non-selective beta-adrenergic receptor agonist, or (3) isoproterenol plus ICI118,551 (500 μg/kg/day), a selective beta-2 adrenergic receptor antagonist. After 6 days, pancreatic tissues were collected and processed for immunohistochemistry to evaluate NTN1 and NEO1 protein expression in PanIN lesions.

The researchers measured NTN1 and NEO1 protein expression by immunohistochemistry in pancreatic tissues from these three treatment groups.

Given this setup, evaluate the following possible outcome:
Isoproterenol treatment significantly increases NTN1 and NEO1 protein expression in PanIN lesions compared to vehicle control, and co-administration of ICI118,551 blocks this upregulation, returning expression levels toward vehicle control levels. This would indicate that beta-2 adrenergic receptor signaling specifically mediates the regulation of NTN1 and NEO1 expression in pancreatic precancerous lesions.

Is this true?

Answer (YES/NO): YES